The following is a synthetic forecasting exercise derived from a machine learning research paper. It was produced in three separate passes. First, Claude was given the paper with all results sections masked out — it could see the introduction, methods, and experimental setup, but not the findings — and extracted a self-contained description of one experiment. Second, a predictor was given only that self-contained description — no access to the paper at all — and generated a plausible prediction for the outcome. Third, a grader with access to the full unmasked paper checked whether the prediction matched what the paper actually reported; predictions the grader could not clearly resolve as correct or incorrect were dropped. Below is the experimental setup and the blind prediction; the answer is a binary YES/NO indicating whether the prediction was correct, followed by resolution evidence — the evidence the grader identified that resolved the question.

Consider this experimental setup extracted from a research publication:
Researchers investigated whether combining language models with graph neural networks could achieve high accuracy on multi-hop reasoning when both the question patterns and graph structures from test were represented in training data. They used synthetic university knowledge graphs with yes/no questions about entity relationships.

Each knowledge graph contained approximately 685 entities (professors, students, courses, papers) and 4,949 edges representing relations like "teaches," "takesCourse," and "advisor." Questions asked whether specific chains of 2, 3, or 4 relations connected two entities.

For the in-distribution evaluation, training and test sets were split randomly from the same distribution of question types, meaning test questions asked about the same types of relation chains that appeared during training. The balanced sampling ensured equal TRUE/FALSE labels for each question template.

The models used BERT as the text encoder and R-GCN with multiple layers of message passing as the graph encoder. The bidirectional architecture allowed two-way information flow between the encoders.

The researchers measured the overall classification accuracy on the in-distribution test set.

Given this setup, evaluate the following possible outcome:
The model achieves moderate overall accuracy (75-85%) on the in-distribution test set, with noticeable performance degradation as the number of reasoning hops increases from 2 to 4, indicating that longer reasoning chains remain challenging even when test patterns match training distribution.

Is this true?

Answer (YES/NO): NO